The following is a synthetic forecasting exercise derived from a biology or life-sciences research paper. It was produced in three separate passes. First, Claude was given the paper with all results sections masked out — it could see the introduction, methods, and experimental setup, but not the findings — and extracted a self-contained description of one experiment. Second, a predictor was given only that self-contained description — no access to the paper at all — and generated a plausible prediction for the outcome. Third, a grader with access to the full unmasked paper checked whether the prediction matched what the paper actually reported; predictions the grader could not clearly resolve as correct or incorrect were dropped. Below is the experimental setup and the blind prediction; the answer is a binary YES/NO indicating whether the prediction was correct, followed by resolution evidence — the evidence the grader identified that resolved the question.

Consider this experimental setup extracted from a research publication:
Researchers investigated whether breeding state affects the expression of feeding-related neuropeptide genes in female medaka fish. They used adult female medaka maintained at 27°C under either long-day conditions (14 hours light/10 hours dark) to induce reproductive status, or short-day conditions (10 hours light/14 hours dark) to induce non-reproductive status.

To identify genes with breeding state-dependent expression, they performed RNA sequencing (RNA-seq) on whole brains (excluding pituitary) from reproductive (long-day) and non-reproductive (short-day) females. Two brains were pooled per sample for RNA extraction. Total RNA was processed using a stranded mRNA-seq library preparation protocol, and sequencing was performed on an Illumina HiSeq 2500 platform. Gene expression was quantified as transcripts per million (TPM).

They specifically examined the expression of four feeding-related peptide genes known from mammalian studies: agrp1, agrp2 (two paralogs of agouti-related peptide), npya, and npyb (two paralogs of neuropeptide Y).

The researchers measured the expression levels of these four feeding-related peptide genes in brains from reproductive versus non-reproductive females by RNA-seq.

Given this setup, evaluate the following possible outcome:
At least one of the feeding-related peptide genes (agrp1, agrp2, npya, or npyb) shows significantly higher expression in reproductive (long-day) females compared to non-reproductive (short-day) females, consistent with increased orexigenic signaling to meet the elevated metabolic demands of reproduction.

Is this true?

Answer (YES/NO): YES